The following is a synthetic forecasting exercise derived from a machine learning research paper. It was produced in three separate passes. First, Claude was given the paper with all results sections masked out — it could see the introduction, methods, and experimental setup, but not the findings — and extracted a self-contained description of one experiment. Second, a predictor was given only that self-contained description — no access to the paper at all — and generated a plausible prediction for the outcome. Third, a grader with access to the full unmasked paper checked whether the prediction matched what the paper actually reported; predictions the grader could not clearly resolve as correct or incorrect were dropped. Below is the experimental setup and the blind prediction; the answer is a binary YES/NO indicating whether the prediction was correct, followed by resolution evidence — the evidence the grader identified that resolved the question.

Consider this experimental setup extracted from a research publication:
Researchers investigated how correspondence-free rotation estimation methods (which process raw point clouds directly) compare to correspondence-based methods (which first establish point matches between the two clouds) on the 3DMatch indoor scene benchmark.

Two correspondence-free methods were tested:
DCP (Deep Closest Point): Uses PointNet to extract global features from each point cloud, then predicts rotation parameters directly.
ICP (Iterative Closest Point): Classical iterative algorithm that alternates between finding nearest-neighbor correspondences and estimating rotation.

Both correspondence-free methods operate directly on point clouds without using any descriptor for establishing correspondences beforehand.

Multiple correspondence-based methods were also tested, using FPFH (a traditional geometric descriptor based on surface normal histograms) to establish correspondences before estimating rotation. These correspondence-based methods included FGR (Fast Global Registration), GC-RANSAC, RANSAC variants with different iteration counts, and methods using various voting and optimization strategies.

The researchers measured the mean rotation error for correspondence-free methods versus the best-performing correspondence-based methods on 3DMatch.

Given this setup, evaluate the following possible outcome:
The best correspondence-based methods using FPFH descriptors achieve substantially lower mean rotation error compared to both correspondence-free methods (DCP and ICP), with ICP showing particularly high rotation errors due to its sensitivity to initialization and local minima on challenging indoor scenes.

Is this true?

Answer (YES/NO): NO